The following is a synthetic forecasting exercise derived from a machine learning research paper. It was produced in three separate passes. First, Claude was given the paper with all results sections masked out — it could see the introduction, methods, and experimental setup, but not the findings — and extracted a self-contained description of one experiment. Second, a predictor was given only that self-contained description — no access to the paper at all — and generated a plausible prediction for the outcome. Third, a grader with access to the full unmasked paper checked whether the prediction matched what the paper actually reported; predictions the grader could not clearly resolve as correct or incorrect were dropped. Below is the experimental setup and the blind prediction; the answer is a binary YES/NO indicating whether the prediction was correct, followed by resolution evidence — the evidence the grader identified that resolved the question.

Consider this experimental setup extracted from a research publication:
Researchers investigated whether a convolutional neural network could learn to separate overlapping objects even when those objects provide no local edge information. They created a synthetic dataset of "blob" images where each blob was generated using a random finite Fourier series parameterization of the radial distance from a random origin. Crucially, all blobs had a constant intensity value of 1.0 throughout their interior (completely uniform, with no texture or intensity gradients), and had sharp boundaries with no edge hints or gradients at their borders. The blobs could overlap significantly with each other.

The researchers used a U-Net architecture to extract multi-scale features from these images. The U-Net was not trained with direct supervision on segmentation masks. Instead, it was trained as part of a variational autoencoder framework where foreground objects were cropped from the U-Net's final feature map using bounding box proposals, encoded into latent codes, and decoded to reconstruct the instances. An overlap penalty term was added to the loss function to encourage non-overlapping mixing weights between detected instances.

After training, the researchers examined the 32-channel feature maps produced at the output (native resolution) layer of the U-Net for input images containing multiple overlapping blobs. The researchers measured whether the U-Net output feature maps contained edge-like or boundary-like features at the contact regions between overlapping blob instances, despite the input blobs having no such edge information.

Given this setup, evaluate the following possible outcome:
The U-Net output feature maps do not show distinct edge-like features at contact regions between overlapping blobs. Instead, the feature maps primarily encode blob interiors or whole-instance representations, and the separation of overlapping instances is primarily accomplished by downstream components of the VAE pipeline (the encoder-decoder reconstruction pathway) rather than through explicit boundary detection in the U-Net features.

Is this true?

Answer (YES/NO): NO